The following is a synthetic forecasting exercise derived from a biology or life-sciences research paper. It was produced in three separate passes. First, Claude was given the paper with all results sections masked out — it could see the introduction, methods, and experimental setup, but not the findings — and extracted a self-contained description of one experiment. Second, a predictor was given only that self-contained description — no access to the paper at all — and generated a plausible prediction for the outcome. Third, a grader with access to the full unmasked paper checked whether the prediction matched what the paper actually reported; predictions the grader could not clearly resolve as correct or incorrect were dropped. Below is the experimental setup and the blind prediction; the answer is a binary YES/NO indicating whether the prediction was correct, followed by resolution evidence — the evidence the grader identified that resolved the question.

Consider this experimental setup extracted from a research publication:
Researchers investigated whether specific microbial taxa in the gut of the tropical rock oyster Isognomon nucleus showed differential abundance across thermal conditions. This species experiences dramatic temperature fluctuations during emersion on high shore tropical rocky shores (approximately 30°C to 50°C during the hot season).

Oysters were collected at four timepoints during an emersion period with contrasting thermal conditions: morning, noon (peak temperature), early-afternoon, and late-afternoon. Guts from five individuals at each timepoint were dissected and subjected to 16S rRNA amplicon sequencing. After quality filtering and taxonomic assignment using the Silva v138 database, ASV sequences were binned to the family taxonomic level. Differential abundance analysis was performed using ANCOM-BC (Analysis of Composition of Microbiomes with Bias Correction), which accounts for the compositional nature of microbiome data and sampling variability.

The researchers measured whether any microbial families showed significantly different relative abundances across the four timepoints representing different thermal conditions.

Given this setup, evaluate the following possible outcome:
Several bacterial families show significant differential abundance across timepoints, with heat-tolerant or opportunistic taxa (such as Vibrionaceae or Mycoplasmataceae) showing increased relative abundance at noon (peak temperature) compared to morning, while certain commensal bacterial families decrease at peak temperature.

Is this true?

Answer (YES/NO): NO